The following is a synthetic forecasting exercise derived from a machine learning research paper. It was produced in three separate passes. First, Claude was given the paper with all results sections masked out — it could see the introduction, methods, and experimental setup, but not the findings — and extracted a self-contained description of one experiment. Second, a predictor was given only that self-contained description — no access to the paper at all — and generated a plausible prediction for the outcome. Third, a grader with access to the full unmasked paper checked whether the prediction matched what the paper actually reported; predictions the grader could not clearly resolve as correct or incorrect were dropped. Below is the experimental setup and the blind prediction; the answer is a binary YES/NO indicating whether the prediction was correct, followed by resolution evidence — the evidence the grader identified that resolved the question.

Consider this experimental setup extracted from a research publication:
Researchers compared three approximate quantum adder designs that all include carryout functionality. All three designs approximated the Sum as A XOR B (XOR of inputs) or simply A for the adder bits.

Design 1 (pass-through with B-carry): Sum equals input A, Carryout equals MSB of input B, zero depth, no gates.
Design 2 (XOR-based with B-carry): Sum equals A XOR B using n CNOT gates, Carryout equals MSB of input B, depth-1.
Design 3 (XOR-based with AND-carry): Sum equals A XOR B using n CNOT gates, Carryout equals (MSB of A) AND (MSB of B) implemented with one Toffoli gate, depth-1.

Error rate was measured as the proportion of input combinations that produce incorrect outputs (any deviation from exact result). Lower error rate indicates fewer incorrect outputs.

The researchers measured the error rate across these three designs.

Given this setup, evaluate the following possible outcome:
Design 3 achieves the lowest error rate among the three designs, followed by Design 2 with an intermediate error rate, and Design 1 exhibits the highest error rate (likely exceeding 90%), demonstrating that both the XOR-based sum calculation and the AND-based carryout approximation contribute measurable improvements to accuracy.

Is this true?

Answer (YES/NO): YES